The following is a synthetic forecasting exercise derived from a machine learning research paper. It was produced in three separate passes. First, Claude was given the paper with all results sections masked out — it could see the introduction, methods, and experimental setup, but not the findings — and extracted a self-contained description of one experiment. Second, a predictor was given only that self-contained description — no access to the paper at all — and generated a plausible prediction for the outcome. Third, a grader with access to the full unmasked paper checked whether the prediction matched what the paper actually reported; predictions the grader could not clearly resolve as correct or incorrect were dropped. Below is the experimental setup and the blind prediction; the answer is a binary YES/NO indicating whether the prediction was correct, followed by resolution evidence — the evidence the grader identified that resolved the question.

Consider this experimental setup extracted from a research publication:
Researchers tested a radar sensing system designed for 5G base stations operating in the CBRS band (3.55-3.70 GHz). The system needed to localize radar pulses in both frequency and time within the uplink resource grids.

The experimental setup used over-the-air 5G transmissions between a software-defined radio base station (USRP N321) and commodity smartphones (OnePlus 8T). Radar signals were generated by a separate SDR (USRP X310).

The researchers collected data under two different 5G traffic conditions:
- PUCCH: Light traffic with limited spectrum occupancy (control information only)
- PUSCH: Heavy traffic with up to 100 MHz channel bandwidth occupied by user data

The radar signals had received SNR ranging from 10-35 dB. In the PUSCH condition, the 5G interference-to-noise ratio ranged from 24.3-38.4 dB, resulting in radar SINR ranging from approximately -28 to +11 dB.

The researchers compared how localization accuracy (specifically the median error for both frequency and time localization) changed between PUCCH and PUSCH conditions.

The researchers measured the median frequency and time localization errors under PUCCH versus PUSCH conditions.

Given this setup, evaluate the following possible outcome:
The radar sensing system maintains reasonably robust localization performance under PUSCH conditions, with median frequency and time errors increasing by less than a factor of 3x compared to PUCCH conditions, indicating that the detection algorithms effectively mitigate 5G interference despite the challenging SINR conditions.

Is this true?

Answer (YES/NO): YES